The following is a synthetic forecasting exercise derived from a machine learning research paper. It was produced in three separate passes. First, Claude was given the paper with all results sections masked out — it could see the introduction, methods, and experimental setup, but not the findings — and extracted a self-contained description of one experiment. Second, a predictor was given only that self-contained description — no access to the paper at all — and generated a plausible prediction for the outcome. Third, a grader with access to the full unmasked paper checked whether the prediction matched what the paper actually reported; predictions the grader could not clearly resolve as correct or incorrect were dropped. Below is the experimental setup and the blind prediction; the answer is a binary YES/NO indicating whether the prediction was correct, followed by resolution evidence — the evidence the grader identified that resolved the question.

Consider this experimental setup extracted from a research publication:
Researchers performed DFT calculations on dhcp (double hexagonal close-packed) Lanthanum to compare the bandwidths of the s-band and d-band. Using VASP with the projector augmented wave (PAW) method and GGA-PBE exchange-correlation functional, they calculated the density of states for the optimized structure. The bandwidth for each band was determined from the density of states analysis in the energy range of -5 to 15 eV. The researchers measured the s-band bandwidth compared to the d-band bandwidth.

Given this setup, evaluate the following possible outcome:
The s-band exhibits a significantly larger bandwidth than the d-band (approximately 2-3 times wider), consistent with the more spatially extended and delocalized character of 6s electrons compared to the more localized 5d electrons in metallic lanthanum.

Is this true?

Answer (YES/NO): NO